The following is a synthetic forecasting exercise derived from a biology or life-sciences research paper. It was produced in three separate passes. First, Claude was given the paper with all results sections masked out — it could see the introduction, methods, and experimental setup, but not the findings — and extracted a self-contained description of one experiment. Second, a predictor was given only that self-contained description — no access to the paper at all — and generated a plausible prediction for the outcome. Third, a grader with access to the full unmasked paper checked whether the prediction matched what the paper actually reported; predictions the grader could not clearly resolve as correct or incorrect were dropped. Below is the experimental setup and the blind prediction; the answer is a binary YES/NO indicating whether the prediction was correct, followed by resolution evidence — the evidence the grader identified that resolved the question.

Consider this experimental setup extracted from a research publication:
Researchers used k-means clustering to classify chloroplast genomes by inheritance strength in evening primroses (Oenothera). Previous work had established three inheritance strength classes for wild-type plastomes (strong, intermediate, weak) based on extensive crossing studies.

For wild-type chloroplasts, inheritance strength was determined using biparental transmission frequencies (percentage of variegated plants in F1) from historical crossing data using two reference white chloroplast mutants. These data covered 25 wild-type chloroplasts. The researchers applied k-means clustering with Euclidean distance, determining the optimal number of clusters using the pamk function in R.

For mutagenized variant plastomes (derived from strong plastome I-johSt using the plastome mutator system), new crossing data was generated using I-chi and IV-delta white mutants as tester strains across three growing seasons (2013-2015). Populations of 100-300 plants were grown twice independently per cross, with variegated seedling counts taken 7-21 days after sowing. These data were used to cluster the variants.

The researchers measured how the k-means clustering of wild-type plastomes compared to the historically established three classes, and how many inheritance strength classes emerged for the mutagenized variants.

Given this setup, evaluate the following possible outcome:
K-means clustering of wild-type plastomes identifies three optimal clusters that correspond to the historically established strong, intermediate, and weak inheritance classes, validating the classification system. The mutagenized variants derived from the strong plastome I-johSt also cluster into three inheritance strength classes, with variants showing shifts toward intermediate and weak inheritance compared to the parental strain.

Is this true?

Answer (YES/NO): NO